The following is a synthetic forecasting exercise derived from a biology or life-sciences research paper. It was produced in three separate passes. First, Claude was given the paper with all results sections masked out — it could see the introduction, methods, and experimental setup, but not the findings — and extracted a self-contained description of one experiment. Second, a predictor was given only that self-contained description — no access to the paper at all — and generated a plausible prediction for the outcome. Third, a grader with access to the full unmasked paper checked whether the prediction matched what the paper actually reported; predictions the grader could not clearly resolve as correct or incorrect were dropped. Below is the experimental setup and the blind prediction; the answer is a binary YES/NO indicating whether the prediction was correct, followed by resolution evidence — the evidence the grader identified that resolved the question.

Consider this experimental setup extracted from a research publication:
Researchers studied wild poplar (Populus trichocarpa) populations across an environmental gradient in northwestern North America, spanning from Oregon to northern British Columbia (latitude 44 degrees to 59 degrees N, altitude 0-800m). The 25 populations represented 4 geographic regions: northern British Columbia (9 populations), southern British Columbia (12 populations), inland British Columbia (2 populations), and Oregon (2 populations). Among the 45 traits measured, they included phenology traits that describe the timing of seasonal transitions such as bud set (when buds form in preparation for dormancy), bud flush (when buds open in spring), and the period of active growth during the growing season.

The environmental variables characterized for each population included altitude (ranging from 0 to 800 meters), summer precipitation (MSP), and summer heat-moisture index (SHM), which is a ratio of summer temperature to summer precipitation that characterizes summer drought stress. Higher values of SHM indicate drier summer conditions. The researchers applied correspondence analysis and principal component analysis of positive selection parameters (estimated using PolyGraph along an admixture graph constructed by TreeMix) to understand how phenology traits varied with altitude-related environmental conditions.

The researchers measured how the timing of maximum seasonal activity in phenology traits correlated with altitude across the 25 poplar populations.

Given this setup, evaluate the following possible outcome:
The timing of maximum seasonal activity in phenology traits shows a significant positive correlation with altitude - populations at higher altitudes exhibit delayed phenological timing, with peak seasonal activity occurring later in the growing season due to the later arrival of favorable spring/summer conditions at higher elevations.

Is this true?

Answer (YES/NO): NO